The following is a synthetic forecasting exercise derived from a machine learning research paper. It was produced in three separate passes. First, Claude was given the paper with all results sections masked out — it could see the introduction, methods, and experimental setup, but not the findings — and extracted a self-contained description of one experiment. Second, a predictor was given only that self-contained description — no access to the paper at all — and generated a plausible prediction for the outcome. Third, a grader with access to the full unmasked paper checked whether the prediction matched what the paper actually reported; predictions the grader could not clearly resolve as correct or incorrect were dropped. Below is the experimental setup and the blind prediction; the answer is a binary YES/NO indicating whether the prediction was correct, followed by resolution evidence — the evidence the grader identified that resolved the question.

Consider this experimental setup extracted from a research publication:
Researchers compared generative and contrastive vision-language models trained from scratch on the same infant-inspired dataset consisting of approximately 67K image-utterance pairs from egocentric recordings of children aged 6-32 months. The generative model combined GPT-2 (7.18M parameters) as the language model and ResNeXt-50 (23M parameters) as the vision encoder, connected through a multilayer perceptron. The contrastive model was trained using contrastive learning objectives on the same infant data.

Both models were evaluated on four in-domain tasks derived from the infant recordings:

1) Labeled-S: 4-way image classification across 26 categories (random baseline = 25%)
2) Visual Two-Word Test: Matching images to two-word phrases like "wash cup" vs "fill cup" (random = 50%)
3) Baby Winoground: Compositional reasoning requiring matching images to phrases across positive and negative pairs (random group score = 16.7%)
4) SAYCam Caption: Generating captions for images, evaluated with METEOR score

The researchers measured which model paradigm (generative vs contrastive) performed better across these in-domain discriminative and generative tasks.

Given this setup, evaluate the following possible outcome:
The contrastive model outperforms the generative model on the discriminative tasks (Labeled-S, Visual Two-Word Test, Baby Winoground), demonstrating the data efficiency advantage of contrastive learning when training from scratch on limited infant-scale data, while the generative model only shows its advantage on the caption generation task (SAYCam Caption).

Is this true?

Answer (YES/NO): YES